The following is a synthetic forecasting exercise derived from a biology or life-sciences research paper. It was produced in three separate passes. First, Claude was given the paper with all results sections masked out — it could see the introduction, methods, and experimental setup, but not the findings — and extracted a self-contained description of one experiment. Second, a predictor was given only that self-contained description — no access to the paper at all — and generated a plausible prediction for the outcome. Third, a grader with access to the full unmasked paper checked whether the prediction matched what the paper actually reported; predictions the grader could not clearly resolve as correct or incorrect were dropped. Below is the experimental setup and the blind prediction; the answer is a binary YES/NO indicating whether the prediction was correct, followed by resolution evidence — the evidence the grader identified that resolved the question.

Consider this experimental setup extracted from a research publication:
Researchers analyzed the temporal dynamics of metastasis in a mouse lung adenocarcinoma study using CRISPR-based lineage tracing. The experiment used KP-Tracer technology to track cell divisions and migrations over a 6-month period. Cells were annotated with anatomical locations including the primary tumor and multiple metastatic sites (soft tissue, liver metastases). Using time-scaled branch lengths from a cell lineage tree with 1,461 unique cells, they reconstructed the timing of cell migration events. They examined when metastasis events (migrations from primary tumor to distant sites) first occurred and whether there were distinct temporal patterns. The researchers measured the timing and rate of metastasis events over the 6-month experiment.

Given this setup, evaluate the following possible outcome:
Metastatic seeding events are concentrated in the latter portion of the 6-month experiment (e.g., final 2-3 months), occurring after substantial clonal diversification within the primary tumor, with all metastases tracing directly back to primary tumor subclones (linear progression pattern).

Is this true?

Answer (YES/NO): NO